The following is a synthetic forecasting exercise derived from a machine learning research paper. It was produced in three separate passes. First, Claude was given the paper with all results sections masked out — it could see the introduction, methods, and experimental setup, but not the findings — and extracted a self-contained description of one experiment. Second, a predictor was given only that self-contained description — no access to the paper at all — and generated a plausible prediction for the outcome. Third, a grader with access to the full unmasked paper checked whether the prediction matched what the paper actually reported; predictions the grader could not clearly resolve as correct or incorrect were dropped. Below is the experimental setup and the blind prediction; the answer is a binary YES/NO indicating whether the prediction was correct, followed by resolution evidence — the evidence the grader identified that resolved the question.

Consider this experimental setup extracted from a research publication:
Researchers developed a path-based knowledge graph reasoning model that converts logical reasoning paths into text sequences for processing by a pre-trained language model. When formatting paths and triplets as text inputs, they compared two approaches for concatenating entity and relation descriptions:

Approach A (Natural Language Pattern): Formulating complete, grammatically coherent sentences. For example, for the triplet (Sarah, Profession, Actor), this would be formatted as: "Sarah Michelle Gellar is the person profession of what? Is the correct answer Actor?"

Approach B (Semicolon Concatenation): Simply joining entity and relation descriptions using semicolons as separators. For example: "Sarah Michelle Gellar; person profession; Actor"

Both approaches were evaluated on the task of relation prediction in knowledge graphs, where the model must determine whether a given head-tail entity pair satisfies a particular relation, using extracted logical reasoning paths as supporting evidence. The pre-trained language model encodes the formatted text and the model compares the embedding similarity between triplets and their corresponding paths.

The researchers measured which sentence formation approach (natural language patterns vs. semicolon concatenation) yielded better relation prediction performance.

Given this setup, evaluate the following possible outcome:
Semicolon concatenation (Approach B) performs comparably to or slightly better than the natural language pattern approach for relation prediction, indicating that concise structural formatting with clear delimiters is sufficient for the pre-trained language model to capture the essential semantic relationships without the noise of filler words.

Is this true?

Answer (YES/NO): YES